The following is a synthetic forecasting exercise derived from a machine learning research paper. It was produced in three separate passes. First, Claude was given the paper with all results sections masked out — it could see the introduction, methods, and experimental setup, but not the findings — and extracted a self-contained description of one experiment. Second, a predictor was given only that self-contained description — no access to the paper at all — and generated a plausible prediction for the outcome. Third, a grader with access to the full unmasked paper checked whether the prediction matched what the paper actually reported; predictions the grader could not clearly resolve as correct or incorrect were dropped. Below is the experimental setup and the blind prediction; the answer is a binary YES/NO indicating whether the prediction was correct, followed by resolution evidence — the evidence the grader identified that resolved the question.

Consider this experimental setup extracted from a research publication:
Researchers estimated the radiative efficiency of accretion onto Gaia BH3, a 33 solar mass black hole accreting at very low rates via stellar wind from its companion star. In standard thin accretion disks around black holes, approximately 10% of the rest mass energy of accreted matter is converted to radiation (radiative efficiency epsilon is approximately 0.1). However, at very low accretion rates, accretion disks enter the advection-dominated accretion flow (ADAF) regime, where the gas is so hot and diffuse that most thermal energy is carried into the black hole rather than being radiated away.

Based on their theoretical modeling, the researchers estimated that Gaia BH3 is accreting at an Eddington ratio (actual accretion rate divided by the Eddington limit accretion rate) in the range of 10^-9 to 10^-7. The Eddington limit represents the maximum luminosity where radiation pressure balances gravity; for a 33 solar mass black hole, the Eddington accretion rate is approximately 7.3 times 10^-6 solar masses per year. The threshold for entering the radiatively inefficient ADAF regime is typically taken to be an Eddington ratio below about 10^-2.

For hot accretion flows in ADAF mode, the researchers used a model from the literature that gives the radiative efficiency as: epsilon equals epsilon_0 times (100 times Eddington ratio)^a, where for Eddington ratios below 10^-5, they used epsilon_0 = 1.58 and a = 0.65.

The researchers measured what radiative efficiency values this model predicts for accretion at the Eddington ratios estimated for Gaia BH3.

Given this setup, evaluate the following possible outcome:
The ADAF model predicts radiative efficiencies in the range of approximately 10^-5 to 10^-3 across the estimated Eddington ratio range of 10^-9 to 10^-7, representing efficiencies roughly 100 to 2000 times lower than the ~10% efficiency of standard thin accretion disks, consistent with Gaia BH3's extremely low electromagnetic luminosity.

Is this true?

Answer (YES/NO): NO